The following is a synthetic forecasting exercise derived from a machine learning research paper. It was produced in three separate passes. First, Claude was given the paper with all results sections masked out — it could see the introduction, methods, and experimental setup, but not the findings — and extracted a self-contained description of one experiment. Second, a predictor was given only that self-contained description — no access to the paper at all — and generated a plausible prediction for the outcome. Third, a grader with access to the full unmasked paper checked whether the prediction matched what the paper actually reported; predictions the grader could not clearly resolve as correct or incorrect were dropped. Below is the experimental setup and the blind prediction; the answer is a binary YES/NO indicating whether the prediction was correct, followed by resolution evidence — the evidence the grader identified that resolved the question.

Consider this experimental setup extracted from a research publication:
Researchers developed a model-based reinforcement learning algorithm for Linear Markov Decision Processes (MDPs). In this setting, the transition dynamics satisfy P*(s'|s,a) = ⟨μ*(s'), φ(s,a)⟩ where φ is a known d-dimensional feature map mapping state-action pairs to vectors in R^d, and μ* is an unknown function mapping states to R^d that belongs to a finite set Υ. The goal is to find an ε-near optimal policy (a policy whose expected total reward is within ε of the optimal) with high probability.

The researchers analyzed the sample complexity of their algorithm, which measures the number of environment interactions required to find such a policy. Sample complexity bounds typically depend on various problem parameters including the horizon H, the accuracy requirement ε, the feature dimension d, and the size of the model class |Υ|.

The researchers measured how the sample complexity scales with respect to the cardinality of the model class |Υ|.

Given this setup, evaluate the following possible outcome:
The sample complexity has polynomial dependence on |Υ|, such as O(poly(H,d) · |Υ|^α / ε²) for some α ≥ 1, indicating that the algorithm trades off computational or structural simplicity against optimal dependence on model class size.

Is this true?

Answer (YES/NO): NO